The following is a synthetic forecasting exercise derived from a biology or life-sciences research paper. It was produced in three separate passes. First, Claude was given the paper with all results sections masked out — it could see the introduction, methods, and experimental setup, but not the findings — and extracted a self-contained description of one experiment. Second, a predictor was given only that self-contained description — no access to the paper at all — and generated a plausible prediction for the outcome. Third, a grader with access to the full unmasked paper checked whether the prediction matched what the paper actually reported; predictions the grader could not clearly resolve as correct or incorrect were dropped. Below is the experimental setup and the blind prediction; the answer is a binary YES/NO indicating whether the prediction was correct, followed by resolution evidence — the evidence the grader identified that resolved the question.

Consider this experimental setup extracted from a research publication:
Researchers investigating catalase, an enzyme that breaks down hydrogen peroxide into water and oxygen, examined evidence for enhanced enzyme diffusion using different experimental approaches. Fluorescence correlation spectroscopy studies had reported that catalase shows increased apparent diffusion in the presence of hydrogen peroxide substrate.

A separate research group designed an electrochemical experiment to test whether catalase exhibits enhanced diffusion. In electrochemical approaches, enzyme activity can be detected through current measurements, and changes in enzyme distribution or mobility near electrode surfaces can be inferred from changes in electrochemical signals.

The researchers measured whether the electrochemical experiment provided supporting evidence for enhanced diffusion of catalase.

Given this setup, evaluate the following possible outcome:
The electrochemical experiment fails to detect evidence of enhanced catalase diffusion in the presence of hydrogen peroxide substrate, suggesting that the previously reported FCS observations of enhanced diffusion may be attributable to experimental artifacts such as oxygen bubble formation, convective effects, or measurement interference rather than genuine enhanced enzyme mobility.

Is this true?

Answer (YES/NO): NO